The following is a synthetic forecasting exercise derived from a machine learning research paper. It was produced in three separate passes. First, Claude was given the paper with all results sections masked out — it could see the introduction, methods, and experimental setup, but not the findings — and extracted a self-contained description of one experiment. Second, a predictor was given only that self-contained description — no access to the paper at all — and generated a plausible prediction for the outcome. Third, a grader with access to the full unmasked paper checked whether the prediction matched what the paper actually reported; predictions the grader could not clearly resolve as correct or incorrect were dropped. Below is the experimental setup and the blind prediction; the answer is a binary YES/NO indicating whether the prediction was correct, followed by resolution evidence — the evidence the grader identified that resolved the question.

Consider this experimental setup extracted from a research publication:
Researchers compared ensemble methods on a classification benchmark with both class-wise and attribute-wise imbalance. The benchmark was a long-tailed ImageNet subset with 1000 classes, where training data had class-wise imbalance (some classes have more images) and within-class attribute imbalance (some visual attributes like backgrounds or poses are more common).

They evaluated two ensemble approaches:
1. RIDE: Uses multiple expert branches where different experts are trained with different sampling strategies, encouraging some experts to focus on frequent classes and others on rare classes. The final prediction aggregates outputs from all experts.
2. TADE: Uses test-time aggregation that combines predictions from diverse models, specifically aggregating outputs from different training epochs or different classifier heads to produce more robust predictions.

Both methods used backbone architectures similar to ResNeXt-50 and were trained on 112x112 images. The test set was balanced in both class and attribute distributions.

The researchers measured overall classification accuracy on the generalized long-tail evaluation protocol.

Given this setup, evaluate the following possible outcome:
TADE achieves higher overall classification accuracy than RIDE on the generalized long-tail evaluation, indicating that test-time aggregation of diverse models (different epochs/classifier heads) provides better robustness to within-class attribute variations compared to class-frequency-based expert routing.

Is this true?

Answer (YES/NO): NO